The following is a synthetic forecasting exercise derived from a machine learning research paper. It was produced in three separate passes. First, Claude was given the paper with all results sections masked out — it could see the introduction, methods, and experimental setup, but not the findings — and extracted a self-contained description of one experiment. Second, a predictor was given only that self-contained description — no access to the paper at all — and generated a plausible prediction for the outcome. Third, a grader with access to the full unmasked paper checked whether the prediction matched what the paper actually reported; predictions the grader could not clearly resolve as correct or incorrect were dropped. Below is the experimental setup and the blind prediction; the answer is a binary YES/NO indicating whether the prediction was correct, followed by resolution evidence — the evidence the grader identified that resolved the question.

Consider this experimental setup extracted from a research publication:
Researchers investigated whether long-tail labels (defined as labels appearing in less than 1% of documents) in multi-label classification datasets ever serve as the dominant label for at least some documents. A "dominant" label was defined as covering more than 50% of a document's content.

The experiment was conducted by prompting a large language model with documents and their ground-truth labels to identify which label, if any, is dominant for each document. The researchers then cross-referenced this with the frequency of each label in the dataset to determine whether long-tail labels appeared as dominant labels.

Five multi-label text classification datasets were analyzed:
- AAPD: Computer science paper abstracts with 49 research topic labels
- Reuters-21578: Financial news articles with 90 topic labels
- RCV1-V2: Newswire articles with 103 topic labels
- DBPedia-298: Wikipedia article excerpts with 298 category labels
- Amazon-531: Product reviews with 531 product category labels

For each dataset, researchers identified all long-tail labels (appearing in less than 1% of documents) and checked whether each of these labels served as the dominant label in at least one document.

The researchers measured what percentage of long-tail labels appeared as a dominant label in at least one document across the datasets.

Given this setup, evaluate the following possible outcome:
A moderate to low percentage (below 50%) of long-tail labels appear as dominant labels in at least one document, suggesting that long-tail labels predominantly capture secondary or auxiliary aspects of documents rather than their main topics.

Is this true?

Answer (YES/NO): NO